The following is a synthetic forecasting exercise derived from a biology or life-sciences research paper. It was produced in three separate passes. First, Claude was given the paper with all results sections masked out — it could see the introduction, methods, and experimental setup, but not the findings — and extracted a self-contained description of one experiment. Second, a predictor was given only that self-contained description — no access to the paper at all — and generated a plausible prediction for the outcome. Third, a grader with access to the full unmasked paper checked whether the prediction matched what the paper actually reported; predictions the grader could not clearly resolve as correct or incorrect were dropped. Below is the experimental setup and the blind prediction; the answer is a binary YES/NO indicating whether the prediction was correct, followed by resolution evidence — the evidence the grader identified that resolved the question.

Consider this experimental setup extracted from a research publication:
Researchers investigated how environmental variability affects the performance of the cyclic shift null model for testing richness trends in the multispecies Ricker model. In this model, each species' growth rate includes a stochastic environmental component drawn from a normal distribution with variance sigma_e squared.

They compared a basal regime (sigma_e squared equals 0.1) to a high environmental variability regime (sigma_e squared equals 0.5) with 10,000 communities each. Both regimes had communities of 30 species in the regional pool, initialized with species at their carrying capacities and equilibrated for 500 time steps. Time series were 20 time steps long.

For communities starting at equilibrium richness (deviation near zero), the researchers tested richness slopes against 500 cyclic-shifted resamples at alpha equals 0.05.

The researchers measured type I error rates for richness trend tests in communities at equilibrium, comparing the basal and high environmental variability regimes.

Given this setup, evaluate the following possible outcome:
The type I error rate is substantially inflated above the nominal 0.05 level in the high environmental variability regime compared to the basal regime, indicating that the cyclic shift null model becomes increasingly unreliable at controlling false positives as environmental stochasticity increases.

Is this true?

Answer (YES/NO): YES